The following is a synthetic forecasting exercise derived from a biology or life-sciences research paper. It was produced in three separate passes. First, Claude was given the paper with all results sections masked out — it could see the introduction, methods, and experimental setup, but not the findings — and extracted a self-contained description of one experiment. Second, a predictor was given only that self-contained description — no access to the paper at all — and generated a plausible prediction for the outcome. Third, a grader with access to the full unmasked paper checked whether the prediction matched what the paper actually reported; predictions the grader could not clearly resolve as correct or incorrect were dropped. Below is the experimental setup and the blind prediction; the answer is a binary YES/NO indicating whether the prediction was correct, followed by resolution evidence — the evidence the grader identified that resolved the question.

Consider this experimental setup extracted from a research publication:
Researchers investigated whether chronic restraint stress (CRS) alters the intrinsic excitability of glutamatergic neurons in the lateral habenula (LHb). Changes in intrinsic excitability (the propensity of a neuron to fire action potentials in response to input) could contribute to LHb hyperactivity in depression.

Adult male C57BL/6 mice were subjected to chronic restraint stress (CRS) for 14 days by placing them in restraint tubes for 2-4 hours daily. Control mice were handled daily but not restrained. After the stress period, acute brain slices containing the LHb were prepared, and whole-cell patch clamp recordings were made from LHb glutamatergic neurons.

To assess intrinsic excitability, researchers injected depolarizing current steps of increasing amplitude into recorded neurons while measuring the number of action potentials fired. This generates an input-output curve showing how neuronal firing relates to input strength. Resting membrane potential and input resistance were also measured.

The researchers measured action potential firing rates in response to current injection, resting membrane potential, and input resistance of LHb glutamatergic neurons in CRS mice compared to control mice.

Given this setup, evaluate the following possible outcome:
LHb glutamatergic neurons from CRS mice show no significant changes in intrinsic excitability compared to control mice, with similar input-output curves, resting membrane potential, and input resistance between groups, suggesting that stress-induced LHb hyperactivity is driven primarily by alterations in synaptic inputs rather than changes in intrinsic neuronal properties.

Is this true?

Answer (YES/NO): NO